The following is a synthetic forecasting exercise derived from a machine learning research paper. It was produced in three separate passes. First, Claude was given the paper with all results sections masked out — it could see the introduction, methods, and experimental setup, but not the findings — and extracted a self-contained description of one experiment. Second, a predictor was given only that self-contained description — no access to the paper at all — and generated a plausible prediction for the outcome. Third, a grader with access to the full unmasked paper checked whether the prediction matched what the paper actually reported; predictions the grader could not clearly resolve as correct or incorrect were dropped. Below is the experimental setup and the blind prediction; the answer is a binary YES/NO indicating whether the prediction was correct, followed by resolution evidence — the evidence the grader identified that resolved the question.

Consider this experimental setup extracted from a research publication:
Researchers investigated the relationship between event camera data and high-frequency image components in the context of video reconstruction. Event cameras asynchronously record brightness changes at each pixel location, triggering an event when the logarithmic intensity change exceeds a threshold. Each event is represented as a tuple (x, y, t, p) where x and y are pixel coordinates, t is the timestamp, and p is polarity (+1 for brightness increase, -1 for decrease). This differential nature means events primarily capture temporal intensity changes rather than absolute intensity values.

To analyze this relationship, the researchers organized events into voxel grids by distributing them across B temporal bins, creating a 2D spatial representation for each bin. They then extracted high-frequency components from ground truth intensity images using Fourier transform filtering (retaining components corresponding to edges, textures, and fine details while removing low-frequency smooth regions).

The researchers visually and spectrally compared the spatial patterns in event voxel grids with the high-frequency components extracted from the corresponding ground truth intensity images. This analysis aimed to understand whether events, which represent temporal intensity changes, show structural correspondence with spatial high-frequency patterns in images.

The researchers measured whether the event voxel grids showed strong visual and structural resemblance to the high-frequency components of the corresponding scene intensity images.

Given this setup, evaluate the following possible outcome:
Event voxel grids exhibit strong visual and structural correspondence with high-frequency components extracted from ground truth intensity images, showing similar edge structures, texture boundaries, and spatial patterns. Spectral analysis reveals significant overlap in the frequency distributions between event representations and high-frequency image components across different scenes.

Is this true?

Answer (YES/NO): YES